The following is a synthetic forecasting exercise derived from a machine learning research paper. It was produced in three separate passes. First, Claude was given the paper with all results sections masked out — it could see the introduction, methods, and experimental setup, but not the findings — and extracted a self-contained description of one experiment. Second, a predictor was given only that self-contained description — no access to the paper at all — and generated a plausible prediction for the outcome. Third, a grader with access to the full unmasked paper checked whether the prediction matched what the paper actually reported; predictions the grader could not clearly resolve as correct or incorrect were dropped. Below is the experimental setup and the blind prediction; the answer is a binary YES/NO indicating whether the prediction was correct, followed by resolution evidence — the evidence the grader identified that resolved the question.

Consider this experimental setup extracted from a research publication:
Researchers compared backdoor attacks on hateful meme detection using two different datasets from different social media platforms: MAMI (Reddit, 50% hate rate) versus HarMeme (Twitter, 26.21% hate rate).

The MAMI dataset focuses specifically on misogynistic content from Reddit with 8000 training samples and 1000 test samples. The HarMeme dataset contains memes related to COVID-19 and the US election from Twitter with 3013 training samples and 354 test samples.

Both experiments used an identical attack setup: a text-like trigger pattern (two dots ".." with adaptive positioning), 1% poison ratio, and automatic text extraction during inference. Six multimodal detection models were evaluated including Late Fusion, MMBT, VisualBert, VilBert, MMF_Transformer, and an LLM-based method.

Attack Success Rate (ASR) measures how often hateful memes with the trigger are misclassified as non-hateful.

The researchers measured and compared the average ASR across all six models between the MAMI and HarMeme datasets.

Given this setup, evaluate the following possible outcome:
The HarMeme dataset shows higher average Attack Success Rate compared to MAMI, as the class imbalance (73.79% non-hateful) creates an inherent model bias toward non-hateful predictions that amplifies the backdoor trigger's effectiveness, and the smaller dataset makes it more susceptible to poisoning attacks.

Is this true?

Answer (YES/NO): YES